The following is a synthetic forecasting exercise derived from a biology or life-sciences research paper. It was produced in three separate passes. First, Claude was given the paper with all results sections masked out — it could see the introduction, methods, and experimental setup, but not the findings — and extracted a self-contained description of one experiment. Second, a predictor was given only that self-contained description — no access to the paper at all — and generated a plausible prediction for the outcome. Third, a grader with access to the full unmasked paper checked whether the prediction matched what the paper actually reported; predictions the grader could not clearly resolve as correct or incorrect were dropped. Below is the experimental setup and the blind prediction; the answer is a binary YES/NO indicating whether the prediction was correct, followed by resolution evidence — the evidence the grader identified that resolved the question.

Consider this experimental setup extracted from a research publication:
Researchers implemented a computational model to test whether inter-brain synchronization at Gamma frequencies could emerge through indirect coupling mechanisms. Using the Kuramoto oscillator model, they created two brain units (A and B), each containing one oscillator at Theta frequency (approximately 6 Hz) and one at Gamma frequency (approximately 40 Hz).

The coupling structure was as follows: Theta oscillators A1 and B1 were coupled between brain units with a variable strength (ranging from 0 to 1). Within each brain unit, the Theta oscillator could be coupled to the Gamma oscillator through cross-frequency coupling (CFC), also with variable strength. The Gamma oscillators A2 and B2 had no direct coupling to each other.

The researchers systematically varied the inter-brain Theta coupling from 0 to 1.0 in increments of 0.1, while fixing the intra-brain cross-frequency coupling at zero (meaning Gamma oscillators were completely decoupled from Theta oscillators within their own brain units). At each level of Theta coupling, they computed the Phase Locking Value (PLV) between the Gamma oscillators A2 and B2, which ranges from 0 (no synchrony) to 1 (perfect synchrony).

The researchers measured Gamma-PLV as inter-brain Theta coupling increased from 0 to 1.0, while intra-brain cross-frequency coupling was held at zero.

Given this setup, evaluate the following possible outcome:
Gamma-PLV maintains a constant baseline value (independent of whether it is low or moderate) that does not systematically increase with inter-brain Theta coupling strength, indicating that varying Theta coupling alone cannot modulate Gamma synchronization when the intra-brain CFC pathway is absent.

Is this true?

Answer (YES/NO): YES